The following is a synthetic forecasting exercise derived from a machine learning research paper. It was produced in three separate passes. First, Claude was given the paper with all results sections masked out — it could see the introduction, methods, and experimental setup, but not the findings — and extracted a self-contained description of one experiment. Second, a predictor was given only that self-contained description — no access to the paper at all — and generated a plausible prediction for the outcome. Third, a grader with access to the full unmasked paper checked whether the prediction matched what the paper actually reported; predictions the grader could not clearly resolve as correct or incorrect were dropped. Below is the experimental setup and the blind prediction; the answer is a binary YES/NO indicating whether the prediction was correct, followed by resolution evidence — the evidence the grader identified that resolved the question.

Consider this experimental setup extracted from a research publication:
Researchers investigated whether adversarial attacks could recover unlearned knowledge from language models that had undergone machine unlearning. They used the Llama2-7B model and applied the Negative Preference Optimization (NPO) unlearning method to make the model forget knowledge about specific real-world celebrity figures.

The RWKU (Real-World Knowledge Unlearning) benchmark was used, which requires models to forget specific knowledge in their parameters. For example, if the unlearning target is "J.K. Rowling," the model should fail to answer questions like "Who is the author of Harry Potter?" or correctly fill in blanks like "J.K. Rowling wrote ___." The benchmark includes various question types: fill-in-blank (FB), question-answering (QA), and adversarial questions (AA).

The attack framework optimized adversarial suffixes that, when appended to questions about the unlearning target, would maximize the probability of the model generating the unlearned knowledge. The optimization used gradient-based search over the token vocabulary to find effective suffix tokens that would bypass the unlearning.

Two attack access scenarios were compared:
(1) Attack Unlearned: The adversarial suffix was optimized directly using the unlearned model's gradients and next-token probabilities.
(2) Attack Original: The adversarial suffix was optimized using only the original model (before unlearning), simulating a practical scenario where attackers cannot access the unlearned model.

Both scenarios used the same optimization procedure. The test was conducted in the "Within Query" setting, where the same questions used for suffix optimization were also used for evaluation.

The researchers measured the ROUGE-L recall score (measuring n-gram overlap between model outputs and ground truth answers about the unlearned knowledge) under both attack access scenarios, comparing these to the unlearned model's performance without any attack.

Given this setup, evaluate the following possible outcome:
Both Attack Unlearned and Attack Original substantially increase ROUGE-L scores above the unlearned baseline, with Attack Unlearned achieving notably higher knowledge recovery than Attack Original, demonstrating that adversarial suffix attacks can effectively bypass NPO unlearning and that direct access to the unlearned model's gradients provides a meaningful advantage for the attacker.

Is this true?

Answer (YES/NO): NO